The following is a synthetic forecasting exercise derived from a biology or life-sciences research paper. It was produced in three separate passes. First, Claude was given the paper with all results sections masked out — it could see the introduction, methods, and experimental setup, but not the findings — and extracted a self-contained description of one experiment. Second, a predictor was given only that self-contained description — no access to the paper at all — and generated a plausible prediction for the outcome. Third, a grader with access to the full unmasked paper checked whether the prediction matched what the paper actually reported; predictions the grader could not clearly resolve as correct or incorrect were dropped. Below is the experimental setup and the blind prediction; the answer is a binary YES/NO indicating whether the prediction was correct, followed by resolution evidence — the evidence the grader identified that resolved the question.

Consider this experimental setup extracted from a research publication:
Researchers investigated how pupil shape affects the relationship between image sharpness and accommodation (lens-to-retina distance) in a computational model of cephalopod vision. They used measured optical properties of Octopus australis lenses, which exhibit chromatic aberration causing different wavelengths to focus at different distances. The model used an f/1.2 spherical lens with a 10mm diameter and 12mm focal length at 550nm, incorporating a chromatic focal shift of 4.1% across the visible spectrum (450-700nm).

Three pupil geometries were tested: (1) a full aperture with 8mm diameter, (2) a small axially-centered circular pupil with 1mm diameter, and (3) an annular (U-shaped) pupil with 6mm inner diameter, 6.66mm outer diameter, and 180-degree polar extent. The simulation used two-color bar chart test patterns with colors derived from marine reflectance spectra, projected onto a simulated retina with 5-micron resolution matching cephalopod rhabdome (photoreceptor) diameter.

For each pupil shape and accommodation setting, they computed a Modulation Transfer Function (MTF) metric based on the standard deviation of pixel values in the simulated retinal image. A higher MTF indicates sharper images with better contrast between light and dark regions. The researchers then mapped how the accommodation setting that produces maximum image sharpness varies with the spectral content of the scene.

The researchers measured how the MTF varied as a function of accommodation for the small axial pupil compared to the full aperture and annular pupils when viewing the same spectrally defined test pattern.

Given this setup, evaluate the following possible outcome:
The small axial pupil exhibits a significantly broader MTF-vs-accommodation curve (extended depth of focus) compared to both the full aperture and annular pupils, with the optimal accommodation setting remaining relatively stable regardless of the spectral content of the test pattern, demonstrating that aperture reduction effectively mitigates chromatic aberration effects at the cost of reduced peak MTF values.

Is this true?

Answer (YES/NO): NO